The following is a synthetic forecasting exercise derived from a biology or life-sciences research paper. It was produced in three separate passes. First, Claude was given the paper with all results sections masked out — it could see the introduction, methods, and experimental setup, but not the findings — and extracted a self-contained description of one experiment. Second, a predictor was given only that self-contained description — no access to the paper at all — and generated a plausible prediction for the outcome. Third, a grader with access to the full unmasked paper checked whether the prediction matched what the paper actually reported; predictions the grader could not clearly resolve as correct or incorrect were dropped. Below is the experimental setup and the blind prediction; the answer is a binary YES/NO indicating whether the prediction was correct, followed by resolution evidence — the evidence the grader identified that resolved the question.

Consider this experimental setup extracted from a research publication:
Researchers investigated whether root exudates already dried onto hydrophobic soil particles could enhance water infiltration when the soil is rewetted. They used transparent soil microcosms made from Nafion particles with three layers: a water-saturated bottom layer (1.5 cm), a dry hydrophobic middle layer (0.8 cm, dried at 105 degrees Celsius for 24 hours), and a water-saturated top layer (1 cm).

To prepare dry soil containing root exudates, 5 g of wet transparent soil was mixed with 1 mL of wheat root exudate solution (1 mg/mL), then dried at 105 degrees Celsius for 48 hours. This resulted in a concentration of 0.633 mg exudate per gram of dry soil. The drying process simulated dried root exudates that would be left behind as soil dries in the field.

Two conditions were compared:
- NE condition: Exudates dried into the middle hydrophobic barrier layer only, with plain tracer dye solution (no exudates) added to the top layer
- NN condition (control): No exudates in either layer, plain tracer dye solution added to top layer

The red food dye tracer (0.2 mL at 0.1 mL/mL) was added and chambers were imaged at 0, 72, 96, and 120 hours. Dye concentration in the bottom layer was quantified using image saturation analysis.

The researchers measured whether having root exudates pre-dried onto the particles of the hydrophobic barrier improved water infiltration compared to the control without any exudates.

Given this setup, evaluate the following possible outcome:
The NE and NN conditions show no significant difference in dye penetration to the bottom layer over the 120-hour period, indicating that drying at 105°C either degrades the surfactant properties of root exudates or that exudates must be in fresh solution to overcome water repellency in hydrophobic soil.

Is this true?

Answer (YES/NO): YES